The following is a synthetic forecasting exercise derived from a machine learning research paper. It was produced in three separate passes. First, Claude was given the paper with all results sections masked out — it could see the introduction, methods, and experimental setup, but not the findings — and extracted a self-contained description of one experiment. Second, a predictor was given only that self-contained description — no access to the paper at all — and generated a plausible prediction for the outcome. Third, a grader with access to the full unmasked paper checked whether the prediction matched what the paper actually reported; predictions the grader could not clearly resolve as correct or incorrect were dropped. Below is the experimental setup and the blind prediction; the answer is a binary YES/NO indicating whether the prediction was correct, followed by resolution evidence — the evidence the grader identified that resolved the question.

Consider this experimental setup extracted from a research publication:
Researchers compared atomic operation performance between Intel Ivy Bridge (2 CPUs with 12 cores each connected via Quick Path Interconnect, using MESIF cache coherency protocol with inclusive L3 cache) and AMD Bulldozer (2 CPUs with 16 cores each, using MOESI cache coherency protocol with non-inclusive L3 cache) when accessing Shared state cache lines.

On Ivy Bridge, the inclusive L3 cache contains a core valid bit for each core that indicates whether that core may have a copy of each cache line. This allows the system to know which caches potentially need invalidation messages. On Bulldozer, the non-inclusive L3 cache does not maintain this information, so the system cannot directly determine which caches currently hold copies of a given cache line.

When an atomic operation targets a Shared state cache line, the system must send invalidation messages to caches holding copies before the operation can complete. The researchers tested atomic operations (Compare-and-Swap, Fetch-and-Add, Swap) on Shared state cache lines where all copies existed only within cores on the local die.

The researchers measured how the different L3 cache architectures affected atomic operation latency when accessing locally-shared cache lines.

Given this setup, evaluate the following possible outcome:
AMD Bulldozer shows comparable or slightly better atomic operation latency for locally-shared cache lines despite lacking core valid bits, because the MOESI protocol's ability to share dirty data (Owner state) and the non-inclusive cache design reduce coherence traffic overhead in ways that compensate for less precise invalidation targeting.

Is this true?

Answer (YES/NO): NO